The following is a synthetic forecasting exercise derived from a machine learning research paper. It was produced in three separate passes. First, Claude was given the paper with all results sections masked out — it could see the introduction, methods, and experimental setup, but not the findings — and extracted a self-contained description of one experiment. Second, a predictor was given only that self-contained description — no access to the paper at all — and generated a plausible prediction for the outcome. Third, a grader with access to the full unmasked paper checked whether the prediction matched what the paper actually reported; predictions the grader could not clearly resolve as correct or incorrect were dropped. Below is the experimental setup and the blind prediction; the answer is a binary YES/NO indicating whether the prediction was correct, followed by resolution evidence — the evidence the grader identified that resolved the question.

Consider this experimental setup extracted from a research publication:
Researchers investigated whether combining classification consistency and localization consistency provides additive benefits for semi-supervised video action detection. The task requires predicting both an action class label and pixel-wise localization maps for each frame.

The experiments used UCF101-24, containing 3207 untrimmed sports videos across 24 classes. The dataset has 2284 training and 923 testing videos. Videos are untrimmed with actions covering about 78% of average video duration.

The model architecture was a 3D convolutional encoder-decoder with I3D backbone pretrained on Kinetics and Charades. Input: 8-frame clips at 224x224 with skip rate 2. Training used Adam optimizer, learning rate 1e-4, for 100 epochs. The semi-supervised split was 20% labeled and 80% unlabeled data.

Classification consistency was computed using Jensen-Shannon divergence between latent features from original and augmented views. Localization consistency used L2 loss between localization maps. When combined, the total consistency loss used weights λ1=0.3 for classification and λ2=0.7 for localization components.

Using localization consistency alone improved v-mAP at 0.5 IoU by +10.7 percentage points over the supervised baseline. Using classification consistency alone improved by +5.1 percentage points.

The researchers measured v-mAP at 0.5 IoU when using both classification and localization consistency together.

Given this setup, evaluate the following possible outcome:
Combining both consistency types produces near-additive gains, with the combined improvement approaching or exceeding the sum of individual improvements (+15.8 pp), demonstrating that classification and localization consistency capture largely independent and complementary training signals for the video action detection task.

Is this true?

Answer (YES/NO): NO